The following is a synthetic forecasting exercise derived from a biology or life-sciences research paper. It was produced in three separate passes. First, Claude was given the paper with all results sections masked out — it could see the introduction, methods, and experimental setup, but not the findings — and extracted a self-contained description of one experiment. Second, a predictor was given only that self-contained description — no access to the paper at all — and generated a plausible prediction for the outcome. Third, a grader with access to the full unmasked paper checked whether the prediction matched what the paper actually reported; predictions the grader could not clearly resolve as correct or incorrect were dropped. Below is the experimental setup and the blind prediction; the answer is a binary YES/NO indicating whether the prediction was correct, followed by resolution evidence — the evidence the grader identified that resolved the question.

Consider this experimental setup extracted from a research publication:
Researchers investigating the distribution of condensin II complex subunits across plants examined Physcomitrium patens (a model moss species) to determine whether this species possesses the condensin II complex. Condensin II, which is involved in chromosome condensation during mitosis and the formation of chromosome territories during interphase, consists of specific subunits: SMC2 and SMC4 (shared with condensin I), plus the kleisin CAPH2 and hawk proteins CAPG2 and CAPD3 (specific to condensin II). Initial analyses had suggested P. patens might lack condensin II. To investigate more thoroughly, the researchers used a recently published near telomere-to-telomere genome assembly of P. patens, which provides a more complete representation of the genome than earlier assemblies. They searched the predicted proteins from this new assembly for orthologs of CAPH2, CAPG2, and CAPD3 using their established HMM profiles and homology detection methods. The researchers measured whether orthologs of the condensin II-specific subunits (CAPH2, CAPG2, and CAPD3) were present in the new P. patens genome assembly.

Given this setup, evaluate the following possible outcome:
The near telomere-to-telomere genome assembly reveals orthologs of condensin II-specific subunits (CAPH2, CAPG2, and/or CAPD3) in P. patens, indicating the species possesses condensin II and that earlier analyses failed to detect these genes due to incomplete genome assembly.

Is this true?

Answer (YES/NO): NO